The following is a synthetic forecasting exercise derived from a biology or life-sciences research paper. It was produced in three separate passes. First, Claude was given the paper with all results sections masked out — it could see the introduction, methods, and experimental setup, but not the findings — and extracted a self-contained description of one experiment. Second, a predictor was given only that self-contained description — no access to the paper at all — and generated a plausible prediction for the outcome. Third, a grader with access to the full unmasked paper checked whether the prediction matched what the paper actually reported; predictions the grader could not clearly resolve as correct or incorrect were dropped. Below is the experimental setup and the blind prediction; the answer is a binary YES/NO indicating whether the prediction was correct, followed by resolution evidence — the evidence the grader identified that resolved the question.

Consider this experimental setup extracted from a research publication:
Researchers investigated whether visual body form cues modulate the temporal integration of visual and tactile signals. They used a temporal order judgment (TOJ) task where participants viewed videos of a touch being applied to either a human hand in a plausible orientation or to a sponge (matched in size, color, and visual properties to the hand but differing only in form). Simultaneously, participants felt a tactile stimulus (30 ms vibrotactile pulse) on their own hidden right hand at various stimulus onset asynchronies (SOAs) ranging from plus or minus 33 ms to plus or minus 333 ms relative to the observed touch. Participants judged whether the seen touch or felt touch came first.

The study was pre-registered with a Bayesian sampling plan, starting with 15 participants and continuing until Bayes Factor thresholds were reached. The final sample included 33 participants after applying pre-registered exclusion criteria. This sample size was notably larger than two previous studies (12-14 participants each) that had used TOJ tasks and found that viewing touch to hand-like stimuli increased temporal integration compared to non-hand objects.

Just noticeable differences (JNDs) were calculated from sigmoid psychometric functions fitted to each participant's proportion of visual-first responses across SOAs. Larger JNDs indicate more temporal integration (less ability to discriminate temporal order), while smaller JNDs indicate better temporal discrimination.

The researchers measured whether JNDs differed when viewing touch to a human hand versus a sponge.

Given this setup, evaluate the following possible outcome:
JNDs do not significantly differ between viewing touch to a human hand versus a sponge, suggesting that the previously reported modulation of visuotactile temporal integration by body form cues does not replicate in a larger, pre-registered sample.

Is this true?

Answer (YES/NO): YES